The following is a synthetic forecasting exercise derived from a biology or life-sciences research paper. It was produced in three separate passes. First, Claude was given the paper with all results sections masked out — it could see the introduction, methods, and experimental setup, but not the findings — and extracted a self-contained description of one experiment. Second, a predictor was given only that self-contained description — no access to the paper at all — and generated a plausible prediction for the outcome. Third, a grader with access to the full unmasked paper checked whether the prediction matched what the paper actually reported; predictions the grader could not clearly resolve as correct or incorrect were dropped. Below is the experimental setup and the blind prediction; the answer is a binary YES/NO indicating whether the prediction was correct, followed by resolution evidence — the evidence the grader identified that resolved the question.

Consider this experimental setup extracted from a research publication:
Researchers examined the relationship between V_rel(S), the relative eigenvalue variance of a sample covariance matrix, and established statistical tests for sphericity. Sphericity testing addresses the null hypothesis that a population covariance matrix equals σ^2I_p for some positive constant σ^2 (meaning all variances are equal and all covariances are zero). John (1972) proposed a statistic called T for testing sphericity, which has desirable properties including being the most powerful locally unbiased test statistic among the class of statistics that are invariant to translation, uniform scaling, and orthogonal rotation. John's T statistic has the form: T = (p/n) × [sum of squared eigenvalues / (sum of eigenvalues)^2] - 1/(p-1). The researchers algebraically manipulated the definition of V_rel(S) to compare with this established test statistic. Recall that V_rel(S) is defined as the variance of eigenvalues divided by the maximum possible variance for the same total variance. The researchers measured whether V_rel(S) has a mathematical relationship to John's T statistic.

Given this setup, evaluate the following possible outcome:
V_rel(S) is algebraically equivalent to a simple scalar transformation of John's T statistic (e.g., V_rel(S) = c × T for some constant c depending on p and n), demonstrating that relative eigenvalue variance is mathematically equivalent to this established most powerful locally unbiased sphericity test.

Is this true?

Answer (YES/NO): NO